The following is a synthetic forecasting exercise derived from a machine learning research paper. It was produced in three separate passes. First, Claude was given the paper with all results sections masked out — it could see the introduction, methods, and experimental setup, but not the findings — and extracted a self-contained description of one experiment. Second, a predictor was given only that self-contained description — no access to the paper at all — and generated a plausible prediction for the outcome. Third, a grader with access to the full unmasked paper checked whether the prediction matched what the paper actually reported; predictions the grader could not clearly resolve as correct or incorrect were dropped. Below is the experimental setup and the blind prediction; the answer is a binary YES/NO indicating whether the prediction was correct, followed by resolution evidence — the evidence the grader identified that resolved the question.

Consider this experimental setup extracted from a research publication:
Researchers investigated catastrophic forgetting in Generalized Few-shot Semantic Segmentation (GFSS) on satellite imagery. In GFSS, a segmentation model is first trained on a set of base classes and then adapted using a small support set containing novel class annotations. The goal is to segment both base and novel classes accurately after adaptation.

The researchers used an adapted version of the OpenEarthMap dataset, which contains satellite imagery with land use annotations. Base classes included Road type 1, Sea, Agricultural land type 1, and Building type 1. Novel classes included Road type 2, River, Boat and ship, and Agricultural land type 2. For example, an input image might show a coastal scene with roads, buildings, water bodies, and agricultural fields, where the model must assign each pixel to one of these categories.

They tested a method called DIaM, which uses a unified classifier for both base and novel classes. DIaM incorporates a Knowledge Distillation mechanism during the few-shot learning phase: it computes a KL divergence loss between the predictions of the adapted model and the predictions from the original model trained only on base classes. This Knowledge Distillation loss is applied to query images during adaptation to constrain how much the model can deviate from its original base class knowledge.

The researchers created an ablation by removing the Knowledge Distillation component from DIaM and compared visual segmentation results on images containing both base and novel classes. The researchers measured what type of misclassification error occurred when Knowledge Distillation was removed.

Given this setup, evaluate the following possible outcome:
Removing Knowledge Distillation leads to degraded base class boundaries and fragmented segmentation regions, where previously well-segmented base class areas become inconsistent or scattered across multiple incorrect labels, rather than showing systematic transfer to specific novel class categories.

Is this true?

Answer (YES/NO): NO